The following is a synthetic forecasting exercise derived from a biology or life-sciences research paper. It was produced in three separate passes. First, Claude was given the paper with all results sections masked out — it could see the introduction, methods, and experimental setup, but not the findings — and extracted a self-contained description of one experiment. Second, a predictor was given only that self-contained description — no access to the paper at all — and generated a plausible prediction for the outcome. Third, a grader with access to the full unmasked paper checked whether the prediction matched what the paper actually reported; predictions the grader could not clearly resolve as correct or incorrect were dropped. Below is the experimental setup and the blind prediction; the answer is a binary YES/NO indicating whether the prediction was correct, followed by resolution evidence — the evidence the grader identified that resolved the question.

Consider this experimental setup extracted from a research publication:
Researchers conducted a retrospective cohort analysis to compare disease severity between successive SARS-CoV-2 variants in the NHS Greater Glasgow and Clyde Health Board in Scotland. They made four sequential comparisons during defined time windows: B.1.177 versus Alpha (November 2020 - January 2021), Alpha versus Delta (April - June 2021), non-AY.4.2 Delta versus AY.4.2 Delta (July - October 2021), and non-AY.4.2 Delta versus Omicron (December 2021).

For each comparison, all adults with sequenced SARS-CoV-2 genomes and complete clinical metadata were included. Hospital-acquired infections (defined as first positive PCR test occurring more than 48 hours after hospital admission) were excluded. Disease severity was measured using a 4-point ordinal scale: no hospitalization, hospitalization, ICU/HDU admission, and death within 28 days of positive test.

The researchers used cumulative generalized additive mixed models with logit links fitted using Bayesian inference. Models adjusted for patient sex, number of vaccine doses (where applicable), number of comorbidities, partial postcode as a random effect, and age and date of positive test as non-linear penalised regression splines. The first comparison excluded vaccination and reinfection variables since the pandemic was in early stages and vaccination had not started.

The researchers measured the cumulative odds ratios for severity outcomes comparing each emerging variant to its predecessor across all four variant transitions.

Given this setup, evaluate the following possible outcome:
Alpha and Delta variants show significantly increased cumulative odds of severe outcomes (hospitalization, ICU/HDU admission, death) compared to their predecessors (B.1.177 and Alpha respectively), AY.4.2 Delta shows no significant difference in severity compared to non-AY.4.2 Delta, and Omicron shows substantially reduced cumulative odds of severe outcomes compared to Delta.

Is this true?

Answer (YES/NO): YES